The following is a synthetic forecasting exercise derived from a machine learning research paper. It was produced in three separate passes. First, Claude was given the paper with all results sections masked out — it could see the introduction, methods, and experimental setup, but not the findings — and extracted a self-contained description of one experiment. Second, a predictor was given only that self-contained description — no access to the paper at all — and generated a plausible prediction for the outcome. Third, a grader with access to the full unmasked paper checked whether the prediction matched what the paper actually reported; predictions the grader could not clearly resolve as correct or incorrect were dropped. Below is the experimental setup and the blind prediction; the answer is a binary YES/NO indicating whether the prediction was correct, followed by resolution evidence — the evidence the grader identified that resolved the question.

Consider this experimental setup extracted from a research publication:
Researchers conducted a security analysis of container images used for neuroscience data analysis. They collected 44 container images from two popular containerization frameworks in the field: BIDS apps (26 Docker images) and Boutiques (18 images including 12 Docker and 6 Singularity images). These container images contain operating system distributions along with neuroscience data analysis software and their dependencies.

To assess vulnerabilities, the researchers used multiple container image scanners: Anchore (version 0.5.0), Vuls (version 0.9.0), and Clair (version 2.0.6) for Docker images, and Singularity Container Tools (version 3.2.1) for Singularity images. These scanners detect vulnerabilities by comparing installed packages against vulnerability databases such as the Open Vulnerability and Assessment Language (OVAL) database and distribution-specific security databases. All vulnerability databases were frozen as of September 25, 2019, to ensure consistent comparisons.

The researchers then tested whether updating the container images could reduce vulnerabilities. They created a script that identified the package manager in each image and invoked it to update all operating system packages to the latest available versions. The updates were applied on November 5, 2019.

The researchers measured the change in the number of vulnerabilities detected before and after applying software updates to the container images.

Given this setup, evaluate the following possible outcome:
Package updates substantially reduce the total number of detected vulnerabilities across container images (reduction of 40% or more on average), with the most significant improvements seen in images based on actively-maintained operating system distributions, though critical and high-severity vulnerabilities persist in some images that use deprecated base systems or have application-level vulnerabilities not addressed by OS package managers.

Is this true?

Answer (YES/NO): NO